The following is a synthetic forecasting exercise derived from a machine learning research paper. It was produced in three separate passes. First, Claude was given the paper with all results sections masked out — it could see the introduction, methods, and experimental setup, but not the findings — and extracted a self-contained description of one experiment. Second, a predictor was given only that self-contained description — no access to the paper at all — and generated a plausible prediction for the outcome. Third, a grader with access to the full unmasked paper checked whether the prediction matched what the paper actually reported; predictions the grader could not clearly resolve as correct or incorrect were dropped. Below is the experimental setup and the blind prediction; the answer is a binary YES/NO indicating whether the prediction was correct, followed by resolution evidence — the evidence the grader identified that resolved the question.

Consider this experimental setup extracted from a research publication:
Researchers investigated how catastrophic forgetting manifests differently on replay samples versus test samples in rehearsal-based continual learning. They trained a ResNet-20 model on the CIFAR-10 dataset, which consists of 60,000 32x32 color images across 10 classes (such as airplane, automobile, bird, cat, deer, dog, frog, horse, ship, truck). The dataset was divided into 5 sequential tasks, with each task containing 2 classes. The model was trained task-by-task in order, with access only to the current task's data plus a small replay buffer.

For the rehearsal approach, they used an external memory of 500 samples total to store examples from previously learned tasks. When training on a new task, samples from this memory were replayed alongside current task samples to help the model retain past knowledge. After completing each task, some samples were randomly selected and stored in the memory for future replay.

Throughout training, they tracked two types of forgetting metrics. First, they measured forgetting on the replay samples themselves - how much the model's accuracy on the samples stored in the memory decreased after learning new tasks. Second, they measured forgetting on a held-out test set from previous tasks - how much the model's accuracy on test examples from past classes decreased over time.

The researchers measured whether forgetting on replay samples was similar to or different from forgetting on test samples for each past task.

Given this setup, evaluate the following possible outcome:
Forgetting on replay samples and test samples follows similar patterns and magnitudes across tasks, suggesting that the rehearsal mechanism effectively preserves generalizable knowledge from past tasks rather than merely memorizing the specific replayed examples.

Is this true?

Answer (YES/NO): NO